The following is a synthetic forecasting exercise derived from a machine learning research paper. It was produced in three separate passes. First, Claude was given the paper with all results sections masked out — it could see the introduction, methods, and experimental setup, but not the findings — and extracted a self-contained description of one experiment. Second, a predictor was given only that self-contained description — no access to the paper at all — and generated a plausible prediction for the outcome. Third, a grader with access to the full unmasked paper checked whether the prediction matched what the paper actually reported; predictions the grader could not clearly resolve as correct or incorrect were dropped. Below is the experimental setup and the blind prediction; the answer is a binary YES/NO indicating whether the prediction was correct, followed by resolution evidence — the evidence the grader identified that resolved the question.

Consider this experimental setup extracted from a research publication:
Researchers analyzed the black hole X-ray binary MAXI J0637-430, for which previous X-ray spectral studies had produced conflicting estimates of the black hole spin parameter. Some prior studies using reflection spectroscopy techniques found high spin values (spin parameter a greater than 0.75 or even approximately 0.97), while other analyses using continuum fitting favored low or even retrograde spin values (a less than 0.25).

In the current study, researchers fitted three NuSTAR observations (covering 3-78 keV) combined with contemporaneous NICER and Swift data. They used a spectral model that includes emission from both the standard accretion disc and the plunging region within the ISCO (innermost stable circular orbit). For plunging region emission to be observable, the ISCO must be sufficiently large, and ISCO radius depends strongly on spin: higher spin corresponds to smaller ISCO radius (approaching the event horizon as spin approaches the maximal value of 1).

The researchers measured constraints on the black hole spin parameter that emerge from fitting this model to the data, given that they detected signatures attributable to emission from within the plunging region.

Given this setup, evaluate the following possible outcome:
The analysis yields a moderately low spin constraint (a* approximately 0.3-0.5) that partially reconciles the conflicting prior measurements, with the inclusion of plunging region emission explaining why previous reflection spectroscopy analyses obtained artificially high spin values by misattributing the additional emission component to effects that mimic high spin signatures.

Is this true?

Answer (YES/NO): NO